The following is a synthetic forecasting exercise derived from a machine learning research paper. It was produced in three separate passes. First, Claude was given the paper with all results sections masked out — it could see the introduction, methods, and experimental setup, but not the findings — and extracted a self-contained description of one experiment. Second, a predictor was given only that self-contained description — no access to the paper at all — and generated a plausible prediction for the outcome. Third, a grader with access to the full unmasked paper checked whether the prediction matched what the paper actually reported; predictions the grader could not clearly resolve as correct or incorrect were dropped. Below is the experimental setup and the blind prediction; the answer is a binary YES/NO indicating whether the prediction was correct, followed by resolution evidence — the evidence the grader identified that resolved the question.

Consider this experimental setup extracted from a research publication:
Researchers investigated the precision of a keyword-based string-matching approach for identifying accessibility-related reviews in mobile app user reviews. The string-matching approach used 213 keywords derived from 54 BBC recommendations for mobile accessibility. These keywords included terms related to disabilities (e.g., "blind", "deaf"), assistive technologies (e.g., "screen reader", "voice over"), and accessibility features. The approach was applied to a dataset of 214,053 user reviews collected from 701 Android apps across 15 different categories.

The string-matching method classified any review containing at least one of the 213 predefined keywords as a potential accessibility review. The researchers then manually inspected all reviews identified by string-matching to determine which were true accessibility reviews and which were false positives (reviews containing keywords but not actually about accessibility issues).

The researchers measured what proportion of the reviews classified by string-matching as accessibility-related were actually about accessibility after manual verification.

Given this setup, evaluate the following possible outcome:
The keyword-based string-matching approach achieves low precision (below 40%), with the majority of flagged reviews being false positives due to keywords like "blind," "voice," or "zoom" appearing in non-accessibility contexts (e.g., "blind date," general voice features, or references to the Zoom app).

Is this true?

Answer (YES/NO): NO